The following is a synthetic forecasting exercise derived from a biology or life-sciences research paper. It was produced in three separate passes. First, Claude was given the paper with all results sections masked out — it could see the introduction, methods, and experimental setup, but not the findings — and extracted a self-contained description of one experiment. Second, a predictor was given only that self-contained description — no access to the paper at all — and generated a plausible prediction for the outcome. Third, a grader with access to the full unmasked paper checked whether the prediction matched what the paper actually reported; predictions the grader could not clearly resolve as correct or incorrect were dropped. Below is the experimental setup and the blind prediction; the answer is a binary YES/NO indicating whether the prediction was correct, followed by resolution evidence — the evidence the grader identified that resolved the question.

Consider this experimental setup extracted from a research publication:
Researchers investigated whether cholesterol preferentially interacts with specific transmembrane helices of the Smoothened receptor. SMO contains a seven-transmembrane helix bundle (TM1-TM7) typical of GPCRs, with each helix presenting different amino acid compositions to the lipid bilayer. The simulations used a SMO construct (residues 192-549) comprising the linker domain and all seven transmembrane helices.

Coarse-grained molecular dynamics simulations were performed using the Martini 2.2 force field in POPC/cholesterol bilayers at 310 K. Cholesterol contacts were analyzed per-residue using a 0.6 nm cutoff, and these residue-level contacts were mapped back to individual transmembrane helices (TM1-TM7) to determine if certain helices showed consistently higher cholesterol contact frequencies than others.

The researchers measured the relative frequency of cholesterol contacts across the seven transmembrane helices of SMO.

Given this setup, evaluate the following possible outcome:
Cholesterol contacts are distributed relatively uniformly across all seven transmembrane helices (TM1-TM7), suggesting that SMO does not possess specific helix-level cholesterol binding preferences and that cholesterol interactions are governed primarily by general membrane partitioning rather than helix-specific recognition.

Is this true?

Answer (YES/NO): NO